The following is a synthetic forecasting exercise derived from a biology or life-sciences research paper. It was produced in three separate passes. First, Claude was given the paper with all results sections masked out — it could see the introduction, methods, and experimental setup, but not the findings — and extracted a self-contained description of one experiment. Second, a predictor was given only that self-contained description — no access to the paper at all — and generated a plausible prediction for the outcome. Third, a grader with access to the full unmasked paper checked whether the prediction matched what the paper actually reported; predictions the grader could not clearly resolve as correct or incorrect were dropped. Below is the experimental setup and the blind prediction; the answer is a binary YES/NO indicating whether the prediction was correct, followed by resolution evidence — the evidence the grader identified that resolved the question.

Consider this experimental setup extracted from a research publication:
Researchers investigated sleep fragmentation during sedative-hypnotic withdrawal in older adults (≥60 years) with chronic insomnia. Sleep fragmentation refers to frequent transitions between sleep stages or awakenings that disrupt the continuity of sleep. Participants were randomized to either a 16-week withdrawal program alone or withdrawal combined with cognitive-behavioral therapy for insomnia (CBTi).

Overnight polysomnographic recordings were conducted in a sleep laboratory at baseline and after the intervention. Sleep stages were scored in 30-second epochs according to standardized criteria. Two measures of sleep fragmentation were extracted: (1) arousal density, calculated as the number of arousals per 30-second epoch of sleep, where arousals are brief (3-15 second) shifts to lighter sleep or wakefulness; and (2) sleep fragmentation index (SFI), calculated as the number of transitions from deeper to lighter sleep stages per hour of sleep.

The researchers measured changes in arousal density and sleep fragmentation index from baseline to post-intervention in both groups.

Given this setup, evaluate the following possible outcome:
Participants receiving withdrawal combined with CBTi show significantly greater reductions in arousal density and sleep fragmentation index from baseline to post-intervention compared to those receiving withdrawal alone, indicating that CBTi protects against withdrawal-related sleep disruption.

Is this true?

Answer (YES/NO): NO